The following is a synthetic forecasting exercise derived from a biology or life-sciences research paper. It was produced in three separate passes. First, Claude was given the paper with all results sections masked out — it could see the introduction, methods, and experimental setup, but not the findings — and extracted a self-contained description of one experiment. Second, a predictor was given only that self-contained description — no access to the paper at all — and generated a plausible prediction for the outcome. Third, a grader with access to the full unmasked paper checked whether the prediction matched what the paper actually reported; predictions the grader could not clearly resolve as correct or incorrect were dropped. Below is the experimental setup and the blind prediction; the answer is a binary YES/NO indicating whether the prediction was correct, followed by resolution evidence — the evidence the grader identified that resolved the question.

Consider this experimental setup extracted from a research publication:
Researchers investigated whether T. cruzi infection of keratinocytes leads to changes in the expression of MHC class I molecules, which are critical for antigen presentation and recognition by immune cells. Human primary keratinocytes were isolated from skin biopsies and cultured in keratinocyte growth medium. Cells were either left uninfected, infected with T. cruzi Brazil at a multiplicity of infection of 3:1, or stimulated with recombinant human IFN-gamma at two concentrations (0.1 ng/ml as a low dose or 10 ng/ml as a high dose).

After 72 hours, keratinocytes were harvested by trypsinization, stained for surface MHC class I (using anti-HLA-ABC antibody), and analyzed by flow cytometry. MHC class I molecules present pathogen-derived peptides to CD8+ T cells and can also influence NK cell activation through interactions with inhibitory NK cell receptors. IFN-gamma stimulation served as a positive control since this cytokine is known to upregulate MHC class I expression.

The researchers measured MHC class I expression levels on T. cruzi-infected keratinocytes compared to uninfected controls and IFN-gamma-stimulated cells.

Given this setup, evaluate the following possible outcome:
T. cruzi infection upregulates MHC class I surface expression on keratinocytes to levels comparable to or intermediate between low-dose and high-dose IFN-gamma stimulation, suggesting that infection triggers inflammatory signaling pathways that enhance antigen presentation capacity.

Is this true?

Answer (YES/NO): NO